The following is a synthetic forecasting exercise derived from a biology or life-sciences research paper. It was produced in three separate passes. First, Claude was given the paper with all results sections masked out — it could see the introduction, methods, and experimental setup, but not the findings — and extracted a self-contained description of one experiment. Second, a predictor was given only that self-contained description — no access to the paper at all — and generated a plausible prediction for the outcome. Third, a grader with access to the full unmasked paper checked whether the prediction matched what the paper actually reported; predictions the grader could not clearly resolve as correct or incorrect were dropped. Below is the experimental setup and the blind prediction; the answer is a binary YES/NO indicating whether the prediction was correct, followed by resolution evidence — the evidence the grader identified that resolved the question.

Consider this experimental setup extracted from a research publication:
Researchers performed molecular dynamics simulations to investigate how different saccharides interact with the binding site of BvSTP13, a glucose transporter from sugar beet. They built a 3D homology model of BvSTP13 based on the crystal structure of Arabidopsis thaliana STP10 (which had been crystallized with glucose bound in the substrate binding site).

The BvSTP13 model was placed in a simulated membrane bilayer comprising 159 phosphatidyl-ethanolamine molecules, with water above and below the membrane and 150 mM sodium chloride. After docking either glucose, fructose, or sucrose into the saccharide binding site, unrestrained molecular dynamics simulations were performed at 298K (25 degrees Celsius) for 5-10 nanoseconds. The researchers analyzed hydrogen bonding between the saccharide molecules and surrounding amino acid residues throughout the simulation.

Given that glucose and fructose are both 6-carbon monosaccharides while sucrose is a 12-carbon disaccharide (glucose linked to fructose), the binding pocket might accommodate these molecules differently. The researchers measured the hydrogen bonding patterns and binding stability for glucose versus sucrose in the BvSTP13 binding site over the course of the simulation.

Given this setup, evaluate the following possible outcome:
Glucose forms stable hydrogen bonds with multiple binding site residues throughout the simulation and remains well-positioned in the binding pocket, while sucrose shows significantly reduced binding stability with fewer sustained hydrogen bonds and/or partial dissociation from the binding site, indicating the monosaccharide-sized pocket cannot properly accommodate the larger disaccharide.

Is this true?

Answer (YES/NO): NO